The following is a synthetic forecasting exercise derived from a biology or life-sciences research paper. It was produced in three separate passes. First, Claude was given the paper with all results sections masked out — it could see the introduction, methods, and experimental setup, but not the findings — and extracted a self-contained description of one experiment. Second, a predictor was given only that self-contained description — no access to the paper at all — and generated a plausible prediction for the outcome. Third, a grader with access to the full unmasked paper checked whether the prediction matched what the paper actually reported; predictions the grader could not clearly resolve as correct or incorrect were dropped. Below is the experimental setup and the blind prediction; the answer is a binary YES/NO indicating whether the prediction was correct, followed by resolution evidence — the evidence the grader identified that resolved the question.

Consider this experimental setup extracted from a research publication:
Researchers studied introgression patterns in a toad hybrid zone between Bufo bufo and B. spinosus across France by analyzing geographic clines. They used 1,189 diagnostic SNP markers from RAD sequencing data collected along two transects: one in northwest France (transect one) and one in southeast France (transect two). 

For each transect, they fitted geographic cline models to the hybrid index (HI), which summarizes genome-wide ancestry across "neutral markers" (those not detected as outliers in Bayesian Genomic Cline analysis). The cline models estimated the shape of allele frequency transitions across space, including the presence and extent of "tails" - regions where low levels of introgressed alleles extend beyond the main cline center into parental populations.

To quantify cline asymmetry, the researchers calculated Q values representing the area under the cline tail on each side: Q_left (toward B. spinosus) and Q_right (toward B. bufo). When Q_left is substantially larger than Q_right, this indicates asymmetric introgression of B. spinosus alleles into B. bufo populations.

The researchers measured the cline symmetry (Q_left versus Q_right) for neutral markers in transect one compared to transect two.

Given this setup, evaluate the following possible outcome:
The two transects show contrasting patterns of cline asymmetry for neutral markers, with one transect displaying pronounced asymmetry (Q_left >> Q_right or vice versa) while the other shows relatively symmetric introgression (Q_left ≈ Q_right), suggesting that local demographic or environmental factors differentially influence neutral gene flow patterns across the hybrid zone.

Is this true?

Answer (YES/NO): YES